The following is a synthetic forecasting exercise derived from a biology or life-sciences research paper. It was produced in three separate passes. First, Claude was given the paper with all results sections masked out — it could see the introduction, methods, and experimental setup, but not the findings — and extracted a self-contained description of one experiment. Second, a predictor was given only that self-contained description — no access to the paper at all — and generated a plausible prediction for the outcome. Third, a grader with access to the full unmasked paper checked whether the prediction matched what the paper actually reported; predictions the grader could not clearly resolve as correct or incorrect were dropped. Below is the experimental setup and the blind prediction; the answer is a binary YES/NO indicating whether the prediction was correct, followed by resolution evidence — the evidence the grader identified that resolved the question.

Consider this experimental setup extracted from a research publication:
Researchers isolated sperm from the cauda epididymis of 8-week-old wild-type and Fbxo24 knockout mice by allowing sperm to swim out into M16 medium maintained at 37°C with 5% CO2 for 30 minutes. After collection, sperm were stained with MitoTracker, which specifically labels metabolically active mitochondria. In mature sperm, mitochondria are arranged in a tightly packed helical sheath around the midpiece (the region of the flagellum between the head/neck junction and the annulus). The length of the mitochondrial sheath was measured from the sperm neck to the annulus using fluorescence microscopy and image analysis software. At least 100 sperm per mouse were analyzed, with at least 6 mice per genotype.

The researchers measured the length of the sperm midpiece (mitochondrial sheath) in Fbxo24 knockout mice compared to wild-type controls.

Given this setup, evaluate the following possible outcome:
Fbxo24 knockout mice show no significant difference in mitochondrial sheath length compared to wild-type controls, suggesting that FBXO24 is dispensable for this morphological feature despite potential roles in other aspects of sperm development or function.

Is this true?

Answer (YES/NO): NO